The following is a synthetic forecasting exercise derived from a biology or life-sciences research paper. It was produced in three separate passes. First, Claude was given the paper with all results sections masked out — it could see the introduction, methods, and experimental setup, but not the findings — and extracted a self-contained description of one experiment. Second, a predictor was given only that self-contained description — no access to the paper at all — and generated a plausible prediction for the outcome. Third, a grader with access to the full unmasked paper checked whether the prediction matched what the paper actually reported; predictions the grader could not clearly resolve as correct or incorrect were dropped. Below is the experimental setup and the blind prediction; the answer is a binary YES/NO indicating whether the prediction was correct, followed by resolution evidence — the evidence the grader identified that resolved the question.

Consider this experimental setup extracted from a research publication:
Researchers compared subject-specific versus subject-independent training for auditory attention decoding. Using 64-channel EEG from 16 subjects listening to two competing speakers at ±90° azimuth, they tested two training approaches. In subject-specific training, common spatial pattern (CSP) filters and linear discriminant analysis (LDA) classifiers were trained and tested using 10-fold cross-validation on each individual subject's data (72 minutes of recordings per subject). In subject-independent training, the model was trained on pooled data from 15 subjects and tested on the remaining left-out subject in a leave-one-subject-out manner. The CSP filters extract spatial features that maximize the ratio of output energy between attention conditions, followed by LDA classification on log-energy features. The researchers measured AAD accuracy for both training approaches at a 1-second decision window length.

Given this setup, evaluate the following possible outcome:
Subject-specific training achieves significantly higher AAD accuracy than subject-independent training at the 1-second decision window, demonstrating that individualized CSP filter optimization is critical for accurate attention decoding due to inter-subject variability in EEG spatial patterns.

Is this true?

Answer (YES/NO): YES